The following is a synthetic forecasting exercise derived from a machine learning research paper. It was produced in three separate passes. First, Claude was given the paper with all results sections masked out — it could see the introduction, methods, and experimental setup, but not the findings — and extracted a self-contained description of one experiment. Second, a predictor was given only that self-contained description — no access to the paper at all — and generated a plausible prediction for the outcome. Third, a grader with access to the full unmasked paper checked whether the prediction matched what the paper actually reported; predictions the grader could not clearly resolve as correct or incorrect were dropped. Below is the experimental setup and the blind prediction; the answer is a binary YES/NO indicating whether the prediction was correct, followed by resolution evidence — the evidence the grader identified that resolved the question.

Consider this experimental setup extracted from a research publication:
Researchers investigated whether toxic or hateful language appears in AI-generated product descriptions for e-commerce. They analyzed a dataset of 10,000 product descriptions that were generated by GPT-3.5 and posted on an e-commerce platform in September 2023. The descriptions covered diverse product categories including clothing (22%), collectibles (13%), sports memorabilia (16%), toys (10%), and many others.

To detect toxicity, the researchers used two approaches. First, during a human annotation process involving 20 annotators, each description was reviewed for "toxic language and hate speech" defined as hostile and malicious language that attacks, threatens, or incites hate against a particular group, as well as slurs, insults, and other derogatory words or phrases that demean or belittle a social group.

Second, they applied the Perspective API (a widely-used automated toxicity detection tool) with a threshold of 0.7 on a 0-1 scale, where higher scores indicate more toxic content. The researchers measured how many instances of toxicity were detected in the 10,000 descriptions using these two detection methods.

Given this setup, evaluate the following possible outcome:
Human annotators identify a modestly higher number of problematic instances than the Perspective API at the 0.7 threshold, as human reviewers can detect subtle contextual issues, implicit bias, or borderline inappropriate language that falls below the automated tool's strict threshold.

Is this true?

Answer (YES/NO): NO